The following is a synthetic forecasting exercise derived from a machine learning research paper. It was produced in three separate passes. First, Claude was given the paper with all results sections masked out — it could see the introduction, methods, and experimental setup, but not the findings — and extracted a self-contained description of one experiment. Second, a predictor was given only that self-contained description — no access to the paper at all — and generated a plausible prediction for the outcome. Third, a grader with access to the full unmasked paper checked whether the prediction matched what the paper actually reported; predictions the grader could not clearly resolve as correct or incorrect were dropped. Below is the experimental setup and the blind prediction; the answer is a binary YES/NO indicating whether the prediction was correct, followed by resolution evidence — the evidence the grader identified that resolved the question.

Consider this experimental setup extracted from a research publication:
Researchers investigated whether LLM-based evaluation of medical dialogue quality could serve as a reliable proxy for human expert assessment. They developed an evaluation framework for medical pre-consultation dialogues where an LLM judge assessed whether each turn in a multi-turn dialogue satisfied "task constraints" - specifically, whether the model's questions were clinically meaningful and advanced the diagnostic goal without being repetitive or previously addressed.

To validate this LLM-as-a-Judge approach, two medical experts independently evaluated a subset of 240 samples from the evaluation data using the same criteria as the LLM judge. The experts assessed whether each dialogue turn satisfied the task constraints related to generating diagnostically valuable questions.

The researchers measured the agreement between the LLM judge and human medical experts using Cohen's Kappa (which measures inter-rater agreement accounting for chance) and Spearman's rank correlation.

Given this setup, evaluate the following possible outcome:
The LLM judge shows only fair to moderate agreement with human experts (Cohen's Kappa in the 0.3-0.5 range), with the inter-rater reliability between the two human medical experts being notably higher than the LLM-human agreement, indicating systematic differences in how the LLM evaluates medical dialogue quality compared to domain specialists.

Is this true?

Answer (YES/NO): NO